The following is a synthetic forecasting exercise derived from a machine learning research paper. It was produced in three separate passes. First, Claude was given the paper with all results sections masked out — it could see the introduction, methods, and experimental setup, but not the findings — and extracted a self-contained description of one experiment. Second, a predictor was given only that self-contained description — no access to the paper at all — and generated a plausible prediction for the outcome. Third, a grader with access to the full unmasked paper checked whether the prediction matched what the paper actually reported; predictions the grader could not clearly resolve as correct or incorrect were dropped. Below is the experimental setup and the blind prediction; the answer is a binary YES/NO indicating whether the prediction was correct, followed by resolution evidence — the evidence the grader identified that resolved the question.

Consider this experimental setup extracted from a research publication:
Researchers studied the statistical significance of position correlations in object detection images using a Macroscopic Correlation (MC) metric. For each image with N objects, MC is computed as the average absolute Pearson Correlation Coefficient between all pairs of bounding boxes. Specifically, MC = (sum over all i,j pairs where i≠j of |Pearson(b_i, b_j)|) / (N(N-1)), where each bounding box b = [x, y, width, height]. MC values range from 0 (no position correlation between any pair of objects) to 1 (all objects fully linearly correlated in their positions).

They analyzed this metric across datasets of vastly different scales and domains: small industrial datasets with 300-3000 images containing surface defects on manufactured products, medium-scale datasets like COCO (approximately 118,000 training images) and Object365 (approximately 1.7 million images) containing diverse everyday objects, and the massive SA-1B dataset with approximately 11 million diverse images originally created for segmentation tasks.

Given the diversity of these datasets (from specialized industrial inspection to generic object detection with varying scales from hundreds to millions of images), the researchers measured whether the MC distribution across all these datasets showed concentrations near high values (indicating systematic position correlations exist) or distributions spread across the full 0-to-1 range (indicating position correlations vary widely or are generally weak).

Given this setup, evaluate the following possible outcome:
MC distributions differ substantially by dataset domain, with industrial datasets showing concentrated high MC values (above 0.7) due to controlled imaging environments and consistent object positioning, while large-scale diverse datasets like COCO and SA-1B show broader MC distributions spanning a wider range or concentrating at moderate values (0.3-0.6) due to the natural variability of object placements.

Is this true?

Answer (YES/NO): NO